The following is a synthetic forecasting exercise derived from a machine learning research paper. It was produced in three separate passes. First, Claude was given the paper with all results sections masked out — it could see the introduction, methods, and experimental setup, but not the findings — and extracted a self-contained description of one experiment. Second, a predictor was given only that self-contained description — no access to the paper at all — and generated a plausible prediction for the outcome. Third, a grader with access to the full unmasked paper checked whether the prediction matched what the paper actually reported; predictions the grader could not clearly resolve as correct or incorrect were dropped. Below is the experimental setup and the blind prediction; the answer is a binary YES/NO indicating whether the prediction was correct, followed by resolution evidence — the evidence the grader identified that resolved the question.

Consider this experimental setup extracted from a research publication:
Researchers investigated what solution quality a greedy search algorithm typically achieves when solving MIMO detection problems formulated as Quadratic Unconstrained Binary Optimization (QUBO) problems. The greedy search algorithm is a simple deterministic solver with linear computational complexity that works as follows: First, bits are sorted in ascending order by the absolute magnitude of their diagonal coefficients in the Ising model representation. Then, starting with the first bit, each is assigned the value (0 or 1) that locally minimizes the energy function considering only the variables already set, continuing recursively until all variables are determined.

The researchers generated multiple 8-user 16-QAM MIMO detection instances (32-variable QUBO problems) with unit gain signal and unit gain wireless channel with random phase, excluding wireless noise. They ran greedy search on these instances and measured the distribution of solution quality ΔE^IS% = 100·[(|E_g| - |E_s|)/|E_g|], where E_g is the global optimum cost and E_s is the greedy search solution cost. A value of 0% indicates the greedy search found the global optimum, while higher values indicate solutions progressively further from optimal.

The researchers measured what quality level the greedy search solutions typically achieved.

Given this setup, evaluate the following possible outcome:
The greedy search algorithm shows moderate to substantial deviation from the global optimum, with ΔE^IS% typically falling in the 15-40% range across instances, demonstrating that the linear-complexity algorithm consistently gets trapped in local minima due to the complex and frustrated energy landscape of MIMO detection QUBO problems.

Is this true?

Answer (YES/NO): NO